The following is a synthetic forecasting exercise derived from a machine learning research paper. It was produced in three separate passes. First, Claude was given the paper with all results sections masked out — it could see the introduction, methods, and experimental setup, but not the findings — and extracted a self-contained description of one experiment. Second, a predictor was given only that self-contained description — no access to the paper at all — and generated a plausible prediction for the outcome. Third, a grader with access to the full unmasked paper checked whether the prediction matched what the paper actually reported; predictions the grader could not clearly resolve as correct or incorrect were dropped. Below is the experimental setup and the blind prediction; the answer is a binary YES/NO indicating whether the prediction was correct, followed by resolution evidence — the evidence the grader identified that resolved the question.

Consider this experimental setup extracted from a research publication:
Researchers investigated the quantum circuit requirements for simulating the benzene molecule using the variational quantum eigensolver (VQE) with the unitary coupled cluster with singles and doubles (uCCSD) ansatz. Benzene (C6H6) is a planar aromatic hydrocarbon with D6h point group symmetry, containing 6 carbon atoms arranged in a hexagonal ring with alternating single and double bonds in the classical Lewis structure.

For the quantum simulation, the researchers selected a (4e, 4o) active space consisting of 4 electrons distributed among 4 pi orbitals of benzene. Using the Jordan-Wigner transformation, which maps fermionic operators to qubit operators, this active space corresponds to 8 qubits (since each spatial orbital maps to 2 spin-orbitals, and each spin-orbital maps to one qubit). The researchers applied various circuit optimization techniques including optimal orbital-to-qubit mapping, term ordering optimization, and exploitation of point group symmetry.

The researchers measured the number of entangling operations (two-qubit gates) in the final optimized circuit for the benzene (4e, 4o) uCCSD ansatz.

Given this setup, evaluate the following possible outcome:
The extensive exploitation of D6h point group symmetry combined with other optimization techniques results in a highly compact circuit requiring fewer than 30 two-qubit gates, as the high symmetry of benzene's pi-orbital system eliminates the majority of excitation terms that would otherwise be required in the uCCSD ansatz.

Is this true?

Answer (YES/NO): NO